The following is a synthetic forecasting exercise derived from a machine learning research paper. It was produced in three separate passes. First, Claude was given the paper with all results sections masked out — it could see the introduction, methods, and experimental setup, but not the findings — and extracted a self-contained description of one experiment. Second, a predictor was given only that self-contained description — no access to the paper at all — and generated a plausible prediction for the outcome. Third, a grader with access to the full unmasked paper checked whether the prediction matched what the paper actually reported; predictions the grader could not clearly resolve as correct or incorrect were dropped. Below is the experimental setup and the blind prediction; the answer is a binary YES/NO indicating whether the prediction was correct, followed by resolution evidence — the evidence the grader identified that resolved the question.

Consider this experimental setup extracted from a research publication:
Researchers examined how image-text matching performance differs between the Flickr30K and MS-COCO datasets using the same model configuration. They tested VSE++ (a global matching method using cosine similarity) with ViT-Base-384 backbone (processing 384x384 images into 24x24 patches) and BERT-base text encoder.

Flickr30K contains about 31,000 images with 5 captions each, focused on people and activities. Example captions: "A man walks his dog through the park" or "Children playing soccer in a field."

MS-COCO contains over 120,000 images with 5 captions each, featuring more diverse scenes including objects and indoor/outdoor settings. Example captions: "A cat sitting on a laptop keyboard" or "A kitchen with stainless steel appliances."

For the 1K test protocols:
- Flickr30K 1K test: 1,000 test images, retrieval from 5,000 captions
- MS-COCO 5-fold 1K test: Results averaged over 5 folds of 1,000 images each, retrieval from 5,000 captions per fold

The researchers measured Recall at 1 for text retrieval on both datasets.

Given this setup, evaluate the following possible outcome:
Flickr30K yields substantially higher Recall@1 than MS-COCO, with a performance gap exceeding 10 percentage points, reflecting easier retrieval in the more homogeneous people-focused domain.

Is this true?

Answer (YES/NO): NO